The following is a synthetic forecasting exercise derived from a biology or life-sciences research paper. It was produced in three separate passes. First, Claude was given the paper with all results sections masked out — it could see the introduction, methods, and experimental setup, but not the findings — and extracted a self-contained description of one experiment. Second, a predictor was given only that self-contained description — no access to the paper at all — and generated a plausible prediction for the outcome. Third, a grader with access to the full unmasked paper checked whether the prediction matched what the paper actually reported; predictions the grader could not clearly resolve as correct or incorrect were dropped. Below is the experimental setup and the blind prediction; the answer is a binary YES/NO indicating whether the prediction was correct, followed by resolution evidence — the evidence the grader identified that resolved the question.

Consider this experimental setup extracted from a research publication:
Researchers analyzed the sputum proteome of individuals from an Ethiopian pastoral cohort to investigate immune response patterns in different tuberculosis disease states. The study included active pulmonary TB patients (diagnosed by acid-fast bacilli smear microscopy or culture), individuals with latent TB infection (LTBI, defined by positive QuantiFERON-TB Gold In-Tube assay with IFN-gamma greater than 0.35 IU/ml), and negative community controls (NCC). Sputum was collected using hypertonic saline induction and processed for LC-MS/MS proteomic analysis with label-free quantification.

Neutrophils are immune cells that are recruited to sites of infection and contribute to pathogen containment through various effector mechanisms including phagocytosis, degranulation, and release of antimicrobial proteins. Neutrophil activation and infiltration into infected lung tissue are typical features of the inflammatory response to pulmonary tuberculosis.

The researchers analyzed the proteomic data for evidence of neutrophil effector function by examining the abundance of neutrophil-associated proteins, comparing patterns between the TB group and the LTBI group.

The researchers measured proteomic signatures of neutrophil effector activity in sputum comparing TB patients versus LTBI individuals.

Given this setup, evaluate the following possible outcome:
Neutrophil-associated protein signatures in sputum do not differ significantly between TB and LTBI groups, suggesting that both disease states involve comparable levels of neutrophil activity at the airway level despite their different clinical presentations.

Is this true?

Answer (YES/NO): NO